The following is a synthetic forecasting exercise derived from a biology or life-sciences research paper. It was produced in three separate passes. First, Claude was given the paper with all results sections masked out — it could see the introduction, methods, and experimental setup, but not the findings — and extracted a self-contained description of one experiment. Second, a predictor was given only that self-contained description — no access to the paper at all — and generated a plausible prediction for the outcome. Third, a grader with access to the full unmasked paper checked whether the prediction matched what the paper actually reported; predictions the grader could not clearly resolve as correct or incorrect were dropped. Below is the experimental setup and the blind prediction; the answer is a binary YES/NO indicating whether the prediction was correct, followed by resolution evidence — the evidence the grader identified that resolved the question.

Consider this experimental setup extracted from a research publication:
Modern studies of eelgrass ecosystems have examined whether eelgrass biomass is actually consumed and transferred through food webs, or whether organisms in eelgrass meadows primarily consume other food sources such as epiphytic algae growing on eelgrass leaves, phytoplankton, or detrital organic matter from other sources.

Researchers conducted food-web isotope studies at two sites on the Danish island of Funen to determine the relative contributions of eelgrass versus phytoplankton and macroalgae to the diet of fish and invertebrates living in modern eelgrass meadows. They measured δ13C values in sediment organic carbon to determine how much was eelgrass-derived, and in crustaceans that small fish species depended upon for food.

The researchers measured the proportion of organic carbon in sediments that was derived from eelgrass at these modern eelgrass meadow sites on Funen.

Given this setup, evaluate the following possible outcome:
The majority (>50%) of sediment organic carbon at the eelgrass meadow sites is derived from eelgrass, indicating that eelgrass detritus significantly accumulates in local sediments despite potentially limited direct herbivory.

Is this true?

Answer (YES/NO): NO